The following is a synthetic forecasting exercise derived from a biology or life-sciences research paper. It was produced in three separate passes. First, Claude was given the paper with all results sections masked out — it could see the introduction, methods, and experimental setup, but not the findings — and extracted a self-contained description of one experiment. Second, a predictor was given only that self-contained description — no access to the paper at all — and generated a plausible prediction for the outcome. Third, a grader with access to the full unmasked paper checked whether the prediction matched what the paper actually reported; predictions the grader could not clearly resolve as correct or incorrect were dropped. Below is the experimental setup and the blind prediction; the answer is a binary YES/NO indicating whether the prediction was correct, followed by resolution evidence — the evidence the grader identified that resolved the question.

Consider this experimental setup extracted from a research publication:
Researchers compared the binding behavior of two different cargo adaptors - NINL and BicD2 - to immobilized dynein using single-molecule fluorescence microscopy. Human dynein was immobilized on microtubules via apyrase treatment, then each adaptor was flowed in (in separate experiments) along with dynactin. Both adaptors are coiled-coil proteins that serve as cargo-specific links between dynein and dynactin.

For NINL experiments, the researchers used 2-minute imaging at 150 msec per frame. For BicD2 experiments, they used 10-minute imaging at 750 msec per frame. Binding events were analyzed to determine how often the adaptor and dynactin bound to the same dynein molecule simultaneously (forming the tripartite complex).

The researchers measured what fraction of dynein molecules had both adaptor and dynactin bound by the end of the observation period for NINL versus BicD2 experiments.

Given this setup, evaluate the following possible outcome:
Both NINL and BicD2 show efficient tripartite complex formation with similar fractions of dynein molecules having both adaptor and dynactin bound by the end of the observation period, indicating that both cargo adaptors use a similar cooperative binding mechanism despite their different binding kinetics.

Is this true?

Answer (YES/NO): NO